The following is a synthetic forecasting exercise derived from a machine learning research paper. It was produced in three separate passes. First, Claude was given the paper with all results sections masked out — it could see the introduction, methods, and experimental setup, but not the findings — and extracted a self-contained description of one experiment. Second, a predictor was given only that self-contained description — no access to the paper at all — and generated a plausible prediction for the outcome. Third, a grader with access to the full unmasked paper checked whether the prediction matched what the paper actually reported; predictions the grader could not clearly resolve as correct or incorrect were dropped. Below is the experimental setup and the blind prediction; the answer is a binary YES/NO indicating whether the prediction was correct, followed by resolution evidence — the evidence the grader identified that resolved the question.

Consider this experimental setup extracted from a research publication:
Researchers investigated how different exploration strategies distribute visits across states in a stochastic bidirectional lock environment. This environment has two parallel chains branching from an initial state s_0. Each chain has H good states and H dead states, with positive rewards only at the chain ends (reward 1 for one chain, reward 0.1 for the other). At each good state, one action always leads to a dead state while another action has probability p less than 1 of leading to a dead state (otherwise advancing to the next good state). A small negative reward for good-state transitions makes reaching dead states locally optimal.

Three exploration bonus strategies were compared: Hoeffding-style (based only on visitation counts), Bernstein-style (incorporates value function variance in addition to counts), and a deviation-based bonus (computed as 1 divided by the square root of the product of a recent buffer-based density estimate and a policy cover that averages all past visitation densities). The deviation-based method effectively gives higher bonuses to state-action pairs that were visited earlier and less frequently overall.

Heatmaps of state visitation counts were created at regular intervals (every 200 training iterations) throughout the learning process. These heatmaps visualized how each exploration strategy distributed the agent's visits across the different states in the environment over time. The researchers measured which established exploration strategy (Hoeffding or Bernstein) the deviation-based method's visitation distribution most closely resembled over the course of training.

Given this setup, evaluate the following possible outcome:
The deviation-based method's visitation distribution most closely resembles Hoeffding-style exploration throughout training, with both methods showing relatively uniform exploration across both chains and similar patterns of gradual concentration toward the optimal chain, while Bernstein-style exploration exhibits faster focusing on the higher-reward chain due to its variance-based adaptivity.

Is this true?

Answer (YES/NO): NO